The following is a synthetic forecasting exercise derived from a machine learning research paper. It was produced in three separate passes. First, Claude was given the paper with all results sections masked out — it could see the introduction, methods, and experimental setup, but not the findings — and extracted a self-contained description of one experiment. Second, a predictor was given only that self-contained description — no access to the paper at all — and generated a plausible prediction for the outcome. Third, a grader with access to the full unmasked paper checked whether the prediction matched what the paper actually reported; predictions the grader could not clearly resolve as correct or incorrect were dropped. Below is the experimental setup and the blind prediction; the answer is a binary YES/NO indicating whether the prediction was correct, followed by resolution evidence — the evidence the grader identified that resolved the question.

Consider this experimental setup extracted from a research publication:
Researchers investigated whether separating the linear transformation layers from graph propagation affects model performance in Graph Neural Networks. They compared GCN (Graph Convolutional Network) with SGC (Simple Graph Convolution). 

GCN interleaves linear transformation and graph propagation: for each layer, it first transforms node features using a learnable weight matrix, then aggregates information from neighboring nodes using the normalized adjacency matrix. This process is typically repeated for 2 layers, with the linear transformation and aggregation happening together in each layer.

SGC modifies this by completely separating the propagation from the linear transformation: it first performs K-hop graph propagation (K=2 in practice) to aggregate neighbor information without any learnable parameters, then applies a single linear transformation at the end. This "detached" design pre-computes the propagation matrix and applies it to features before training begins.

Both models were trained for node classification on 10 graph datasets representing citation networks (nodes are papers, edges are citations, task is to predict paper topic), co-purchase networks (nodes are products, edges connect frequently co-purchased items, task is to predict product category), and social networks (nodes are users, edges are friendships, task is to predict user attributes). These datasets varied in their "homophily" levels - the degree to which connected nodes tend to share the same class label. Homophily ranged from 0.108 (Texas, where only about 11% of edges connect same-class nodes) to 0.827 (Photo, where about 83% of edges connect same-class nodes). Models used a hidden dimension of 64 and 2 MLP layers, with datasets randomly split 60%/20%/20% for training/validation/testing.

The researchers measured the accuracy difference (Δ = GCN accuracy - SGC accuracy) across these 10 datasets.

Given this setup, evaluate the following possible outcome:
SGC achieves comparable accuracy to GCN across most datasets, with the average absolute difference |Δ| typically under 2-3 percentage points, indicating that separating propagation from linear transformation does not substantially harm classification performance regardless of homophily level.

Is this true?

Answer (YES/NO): NO